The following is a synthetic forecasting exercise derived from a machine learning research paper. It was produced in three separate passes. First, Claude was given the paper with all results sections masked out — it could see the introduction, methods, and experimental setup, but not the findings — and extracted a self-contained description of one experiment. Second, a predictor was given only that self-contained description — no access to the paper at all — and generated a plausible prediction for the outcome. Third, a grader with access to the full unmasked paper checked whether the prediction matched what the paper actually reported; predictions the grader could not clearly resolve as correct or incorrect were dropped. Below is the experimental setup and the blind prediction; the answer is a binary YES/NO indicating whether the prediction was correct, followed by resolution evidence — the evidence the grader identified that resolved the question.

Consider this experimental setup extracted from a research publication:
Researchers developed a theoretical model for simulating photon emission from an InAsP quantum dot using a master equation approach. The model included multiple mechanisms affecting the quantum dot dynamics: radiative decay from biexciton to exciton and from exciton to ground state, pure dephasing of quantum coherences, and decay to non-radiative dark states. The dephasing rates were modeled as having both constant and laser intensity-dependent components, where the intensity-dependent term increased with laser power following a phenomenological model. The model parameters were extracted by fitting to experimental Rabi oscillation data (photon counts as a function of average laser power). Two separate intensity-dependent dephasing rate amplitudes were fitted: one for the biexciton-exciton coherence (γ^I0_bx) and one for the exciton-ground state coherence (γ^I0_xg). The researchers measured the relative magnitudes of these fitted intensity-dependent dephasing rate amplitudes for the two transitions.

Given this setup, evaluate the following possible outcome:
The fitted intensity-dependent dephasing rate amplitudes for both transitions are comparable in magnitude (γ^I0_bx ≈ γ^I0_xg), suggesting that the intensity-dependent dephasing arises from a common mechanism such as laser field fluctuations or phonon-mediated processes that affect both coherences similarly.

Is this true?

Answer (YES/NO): NO